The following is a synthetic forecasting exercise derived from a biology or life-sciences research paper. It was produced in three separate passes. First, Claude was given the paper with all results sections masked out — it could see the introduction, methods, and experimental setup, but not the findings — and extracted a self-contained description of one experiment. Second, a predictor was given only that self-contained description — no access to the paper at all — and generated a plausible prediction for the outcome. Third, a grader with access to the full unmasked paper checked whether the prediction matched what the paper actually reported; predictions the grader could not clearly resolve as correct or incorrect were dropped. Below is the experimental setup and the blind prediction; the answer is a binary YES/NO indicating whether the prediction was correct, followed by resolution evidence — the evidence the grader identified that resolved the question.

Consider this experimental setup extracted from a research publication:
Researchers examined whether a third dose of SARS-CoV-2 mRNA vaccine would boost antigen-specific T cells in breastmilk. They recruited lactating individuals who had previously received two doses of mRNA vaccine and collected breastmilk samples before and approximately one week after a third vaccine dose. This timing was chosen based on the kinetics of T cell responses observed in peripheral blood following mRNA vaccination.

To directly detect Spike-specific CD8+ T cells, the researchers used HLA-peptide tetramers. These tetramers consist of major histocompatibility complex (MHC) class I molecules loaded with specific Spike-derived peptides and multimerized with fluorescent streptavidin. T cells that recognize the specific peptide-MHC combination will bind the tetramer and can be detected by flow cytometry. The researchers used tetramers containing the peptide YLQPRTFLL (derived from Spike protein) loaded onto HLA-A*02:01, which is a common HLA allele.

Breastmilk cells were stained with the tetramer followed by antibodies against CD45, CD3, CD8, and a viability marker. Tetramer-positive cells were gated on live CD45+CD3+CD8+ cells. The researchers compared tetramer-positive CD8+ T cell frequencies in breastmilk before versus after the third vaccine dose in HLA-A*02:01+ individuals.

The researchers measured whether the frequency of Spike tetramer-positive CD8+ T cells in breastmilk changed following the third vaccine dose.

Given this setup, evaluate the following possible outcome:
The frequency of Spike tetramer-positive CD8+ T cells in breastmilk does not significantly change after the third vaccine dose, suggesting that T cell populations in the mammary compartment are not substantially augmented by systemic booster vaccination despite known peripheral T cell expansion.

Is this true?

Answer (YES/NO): NO